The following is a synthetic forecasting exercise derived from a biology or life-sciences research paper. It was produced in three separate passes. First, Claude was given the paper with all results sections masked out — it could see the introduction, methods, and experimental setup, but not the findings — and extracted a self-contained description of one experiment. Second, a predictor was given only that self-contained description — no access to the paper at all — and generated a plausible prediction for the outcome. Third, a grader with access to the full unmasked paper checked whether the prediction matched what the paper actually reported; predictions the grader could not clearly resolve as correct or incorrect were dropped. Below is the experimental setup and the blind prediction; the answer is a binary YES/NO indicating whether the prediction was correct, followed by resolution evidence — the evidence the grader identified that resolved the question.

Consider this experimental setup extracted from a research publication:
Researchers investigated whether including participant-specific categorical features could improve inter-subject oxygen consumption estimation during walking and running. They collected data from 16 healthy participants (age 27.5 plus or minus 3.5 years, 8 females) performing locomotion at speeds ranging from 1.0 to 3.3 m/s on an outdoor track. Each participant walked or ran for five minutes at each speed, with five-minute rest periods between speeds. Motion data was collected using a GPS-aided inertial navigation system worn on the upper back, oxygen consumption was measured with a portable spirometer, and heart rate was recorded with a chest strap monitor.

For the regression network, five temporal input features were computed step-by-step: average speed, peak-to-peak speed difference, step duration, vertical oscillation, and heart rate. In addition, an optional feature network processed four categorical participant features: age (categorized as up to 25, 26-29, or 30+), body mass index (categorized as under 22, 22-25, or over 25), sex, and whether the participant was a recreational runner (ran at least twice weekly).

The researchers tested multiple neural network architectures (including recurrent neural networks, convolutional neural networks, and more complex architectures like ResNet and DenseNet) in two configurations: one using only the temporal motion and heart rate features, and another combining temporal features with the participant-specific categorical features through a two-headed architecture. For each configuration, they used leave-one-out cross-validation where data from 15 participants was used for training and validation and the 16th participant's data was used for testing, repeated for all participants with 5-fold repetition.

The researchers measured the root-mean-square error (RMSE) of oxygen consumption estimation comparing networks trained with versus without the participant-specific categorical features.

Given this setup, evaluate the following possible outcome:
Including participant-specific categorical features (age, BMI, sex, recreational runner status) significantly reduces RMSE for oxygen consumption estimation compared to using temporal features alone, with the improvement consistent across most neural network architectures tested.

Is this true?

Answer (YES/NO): NO